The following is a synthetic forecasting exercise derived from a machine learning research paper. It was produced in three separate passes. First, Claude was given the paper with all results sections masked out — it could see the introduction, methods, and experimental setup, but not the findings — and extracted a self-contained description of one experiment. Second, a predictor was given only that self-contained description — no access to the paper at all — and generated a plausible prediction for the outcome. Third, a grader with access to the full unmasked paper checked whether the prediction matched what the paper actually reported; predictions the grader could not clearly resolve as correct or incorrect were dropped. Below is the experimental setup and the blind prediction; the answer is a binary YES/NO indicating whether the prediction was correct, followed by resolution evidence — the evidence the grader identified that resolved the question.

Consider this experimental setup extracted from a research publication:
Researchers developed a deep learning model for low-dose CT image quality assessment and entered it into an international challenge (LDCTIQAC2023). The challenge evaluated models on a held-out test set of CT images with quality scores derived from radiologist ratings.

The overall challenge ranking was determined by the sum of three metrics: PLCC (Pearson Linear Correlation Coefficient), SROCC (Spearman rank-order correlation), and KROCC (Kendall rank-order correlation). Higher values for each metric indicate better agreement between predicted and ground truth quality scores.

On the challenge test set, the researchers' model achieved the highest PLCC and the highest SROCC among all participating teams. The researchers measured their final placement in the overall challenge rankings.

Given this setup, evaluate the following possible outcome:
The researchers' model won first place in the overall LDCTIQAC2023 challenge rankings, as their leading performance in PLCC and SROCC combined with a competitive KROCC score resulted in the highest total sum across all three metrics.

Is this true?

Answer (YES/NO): NO